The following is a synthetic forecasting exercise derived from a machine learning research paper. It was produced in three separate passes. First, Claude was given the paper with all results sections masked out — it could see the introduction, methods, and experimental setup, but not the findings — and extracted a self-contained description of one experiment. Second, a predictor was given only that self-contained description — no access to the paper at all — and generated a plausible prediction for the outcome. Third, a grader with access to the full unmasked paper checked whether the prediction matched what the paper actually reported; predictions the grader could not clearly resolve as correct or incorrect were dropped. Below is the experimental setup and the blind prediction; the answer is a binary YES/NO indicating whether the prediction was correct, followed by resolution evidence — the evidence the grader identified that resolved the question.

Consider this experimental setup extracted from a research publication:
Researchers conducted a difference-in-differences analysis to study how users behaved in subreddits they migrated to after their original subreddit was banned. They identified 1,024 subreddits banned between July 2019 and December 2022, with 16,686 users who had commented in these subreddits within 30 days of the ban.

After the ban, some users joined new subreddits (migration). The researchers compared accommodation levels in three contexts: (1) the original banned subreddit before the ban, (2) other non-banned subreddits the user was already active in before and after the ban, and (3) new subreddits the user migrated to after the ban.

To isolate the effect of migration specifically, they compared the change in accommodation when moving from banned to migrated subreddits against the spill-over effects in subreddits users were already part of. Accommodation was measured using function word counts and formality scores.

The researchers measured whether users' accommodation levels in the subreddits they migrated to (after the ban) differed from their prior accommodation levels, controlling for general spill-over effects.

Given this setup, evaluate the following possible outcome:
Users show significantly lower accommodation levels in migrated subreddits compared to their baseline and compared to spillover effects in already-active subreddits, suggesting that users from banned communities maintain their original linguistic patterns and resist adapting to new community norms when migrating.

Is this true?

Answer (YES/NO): NO